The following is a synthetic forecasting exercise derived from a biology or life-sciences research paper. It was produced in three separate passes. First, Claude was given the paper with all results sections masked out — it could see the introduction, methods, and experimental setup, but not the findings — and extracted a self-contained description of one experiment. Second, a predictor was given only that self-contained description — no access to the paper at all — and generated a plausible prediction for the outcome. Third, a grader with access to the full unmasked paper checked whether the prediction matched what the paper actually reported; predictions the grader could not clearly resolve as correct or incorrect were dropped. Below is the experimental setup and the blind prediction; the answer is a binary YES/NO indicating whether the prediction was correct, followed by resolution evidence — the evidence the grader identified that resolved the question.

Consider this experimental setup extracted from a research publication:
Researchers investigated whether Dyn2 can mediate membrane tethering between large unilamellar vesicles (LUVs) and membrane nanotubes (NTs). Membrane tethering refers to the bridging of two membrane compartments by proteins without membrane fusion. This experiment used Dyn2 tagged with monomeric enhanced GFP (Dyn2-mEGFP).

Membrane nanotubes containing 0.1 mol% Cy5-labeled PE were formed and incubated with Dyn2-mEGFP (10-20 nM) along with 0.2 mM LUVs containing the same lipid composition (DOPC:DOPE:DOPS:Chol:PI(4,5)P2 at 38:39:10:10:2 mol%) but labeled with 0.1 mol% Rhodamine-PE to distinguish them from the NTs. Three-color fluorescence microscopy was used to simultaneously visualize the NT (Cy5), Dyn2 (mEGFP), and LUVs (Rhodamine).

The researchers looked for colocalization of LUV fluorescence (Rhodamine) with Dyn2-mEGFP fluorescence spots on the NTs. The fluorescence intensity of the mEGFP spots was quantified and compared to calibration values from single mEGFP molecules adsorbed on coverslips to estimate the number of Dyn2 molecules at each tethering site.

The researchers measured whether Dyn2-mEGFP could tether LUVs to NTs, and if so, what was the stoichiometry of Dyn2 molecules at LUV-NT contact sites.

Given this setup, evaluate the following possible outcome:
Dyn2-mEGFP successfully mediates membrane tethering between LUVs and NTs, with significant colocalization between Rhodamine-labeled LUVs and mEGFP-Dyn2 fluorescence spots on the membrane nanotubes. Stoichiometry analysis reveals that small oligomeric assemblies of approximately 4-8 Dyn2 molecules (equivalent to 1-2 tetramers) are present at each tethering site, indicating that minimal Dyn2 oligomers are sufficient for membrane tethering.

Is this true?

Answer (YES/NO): NO